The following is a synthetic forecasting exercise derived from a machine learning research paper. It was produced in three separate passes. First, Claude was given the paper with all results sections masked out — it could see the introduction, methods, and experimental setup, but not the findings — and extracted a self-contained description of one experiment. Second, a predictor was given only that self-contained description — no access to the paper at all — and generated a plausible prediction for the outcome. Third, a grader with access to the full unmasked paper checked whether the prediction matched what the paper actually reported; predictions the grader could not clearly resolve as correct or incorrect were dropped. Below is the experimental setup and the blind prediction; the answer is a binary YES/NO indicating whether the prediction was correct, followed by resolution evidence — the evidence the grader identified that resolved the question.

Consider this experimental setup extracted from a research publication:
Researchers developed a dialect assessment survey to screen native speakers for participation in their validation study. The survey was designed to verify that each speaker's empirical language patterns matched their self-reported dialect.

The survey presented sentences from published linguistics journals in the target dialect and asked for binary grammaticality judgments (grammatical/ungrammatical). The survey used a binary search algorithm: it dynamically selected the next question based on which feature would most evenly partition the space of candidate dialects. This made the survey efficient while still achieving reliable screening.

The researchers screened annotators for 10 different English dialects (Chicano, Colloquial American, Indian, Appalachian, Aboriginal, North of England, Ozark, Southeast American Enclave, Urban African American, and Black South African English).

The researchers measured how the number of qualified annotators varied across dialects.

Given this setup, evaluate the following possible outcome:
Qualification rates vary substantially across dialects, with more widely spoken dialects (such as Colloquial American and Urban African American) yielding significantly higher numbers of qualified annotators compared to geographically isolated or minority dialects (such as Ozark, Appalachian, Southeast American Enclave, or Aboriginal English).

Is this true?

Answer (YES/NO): NO